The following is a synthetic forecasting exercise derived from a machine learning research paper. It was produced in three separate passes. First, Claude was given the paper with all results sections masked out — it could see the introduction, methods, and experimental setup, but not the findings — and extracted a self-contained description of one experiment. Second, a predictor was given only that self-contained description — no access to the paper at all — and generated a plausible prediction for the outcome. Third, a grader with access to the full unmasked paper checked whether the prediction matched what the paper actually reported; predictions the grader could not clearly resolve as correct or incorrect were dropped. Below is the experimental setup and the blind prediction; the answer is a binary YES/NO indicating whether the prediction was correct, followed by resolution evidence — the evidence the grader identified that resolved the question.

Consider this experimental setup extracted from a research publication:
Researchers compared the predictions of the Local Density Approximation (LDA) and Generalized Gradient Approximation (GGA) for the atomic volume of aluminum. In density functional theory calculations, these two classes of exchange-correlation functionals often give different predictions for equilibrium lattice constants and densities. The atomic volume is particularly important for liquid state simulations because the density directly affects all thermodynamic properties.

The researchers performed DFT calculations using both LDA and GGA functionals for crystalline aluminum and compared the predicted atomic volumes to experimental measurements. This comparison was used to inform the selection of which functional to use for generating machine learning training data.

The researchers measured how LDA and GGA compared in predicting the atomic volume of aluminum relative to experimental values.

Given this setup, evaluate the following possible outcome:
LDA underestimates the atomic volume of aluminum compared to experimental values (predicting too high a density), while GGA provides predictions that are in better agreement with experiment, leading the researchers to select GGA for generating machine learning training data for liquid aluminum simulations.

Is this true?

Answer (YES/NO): NO